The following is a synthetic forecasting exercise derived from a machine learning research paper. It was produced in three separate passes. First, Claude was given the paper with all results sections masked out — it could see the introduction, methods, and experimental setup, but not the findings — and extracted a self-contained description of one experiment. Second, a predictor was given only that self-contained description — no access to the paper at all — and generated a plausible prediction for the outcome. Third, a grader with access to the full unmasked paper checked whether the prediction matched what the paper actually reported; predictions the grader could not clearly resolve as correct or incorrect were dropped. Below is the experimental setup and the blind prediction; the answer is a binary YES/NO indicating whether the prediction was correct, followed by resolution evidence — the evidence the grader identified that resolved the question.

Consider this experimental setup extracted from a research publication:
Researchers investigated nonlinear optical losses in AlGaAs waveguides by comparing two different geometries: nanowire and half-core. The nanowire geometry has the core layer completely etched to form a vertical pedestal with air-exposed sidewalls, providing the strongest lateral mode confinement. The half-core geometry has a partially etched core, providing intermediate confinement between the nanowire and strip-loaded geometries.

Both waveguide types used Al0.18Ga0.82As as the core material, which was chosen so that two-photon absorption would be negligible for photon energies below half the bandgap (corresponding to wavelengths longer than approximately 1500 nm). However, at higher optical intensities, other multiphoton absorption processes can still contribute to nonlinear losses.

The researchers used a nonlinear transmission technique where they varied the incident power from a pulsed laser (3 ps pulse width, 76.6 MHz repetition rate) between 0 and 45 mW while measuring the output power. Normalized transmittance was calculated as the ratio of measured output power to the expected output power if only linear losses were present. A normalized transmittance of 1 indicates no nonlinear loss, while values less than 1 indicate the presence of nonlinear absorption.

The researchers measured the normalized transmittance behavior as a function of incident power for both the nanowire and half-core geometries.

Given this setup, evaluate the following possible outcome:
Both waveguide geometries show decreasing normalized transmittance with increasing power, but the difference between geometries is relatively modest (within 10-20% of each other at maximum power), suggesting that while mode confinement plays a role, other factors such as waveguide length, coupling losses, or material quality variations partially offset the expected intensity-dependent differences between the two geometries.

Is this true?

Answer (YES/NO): NO